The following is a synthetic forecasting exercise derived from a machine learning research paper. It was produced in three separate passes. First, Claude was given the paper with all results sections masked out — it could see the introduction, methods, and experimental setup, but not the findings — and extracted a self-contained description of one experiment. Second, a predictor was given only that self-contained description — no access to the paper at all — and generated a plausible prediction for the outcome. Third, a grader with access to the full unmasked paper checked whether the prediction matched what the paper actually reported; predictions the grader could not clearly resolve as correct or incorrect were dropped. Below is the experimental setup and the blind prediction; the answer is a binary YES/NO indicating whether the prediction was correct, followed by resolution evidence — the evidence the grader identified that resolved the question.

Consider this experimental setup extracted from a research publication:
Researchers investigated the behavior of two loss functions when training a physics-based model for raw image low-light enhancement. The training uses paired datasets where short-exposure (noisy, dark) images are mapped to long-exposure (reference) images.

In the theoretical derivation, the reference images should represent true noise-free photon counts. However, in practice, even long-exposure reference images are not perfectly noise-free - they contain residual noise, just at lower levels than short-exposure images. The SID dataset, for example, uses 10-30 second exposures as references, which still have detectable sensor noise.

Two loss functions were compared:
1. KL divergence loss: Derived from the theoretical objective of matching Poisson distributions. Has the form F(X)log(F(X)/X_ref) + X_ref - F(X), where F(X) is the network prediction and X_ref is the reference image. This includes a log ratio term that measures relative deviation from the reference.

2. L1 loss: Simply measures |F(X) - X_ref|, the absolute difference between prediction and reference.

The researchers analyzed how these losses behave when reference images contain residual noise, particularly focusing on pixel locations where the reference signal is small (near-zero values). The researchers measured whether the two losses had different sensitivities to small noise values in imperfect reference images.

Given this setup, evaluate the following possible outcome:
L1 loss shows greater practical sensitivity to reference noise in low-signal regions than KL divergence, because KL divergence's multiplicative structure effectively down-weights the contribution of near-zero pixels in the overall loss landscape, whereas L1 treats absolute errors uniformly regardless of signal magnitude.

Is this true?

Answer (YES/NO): NO